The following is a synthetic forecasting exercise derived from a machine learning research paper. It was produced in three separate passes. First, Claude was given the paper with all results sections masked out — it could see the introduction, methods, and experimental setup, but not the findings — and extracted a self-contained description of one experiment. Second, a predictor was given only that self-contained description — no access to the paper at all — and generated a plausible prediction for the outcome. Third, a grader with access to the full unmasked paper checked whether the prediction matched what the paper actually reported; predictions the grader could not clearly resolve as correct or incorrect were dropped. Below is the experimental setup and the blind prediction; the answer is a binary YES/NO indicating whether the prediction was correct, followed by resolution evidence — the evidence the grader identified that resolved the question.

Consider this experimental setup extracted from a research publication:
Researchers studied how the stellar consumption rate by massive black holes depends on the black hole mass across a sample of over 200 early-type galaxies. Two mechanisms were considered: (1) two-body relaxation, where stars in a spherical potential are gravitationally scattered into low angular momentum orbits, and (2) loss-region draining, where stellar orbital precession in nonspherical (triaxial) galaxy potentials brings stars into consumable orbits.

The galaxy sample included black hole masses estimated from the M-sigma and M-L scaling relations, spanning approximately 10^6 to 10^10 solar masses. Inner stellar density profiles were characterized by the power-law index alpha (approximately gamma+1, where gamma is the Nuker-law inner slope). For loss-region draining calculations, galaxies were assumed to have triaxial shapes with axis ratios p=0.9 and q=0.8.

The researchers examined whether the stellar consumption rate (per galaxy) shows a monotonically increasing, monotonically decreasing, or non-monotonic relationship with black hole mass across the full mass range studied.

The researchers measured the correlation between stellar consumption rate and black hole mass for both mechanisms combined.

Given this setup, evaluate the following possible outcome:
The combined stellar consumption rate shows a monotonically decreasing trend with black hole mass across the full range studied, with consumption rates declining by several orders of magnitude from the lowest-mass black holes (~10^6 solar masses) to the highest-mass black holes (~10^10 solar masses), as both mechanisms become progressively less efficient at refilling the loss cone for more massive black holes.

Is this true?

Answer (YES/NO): NO